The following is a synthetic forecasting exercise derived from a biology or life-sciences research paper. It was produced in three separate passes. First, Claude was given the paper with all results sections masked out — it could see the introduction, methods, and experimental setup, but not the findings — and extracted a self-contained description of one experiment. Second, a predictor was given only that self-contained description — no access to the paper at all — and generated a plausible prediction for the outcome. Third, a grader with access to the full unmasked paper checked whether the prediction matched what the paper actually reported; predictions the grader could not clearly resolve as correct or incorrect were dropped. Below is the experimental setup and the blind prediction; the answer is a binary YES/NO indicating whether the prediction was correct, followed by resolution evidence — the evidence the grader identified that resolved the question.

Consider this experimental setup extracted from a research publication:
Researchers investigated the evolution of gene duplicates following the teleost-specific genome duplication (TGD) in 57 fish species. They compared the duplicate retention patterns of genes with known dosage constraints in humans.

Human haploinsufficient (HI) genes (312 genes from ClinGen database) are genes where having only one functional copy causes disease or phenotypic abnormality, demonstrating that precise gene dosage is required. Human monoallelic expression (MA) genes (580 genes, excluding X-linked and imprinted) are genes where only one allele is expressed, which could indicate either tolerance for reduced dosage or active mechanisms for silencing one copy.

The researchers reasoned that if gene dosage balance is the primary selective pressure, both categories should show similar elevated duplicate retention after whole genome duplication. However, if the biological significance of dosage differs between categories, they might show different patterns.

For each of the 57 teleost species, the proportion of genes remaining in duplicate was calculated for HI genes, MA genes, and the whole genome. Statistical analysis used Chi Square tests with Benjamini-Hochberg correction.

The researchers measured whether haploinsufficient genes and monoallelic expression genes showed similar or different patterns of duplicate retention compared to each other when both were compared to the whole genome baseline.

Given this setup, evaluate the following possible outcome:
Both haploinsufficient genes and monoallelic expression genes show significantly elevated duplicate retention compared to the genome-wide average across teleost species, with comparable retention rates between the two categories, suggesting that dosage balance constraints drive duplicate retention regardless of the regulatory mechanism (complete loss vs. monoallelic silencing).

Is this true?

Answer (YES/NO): NO